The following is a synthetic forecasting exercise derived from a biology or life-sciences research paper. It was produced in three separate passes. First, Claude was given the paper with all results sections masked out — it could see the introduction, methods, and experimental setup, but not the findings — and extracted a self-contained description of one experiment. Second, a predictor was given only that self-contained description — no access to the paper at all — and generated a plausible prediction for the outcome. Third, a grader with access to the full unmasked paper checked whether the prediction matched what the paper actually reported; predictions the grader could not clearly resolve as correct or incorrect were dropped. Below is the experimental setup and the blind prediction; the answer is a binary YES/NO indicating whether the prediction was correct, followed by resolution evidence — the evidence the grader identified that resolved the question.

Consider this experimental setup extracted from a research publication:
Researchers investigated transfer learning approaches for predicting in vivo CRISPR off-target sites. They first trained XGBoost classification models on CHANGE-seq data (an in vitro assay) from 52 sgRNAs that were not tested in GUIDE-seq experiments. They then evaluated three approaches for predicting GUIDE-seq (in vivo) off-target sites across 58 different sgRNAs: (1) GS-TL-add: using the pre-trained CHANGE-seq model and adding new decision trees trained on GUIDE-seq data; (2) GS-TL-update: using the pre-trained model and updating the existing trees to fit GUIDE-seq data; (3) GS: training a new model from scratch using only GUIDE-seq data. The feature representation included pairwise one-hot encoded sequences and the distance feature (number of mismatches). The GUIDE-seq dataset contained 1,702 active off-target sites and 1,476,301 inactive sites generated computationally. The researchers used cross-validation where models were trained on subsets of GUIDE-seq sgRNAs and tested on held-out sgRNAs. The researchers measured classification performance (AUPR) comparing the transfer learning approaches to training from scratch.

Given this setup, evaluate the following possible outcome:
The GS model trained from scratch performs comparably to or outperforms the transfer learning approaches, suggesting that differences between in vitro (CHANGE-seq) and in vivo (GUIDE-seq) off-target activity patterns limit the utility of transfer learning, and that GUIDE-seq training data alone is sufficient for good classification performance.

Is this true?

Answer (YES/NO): NO